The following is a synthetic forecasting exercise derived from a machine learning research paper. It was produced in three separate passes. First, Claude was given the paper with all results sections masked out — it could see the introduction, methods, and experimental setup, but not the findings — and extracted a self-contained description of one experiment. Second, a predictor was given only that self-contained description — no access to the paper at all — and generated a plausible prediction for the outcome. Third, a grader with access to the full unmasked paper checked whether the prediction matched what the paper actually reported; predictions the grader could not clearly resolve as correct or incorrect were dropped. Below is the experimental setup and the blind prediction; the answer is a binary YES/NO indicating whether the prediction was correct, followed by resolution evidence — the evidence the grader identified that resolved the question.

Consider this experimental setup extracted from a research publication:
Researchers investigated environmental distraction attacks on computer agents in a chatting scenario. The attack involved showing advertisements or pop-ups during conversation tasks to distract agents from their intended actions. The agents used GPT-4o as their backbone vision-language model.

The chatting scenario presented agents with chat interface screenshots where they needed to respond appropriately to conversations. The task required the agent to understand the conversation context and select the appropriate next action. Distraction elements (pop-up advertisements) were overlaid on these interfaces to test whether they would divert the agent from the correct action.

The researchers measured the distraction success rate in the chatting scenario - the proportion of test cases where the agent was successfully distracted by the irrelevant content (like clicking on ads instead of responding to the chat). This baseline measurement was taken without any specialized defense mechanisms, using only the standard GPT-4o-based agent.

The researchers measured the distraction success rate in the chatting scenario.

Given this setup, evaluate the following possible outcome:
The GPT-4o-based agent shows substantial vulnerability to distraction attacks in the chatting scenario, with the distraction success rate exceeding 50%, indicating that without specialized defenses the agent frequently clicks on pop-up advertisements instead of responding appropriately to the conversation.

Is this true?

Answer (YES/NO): NO